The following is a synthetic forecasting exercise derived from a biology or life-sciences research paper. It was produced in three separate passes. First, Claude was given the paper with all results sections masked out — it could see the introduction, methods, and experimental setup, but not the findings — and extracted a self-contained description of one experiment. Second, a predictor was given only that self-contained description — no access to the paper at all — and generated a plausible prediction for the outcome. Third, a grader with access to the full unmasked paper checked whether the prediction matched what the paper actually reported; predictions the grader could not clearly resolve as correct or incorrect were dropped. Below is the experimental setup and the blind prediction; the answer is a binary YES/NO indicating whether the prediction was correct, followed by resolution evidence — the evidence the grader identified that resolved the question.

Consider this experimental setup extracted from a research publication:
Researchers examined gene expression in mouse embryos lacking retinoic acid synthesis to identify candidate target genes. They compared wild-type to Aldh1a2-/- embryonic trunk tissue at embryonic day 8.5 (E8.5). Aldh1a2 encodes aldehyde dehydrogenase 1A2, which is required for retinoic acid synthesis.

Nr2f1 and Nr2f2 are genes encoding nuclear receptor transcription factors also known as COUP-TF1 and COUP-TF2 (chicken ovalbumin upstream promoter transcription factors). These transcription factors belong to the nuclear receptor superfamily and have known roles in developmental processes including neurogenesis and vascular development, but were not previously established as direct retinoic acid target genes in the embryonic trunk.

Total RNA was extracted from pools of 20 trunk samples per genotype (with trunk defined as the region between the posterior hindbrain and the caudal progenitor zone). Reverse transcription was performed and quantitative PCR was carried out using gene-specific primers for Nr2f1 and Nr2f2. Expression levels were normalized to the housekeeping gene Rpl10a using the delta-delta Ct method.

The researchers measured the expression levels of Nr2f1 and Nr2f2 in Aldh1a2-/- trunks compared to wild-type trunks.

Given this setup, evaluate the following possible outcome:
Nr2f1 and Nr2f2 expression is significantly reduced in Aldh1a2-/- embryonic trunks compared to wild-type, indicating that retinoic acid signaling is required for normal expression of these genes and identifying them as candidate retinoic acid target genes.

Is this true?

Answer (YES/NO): YES